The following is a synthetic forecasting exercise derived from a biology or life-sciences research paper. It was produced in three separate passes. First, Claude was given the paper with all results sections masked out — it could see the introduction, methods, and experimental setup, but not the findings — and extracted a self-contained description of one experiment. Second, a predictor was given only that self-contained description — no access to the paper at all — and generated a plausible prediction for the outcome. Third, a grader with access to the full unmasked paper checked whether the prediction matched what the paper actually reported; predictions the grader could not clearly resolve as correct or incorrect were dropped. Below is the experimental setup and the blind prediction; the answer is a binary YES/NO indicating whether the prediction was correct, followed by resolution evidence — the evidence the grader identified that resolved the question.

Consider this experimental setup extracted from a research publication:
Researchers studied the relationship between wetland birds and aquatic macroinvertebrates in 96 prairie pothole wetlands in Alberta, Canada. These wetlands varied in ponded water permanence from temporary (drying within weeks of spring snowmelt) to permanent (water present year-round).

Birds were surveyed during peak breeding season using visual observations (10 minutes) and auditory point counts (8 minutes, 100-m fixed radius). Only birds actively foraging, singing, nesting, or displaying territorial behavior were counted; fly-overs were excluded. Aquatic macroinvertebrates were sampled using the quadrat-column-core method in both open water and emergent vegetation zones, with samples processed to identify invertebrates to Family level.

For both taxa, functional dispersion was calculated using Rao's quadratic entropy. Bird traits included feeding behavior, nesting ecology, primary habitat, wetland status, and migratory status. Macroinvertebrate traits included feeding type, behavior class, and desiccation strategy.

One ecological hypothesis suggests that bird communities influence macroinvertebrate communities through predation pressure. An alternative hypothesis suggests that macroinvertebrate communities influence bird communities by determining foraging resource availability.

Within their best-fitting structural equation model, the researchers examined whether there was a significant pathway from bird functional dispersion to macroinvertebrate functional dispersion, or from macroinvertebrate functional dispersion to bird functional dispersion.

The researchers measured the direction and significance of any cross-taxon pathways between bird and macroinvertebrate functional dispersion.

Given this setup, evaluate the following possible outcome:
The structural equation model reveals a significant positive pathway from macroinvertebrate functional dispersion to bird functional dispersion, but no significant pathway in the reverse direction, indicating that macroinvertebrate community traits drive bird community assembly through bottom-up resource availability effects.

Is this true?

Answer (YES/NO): NO